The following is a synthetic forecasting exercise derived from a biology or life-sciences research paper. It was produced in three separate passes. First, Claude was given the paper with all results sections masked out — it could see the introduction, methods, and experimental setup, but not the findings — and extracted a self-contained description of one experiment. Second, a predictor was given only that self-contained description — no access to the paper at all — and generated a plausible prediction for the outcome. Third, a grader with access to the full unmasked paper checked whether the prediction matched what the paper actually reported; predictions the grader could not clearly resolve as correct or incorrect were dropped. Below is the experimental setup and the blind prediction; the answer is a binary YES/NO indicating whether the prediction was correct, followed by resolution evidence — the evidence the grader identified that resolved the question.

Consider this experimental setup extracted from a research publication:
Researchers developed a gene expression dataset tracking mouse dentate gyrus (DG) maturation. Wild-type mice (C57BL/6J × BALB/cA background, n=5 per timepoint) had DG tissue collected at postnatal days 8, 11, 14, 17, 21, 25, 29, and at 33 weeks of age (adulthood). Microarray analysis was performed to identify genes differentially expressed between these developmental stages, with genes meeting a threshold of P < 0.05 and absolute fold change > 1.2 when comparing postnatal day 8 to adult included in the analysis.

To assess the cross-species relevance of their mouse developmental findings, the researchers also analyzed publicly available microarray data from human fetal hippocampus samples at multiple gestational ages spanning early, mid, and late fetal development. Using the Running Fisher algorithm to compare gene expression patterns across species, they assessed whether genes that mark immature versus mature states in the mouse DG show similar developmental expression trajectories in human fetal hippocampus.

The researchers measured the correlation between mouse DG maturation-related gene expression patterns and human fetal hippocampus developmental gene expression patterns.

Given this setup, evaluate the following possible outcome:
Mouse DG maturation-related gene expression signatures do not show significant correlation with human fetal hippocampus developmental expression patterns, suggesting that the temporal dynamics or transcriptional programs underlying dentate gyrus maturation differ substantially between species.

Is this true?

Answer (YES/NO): NO